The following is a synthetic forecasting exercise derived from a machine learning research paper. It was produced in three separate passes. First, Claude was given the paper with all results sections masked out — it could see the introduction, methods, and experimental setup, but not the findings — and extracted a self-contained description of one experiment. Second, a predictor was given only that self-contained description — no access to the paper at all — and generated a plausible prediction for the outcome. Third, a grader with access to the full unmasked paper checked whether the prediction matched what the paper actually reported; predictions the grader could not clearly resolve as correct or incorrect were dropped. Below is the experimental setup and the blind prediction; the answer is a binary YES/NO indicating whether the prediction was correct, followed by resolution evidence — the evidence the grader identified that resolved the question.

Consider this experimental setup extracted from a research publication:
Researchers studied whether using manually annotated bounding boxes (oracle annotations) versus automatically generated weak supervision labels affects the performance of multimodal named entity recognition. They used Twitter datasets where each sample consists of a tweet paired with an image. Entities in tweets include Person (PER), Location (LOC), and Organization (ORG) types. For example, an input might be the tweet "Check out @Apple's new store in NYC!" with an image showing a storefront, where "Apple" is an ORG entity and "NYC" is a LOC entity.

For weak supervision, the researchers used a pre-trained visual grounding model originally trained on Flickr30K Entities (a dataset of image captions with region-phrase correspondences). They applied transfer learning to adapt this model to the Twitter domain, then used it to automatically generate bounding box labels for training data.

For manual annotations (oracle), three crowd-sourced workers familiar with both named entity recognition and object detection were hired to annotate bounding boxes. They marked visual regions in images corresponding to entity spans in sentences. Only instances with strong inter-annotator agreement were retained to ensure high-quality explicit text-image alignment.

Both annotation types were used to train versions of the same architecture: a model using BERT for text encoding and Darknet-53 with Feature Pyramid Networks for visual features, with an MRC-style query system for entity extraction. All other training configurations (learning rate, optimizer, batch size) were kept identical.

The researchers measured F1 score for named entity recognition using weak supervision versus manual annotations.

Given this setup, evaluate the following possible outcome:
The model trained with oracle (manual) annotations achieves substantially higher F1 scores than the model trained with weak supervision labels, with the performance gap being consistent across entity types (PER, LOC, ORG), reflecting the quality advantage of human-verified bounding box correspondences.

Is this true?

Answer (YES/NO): NO